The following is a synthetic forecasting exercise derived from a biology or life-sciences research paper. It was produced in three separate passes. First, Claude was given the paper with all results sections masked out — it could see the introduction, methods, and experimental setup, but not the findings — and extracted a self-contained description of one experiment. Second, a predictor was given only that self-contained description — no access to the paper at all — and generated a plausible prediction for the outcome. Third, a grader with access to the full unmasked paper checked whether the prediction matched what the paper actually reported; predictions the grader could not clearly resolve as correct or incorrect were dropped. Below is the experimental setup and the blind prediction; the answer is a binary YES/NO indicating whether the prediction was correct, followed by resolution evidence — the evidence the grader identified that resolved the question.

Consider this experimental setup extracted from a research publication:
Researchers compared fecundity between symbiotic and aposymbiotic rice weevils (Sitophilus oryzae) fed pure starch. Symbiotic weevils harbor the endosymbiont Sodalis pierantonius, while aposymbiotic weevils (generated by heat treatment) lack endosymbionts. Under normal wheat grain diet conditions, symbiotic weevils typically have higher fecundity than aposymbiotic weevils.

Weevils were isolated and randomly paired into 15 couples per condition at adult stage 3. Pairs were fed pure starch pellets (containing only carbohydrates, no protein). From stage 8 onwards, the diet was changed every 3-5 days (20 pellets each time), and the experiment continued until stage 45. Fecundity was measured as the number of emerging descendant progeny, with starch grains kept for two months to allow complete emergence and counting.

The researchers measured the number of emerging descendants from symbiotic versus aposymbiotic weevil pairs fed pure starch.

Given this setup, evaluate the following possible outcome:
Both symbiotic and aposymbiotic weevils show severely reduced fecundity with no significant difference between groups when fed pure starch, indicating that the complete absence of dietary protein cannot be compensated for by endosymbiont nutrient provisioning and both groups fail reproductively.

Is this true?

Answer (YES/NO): YES